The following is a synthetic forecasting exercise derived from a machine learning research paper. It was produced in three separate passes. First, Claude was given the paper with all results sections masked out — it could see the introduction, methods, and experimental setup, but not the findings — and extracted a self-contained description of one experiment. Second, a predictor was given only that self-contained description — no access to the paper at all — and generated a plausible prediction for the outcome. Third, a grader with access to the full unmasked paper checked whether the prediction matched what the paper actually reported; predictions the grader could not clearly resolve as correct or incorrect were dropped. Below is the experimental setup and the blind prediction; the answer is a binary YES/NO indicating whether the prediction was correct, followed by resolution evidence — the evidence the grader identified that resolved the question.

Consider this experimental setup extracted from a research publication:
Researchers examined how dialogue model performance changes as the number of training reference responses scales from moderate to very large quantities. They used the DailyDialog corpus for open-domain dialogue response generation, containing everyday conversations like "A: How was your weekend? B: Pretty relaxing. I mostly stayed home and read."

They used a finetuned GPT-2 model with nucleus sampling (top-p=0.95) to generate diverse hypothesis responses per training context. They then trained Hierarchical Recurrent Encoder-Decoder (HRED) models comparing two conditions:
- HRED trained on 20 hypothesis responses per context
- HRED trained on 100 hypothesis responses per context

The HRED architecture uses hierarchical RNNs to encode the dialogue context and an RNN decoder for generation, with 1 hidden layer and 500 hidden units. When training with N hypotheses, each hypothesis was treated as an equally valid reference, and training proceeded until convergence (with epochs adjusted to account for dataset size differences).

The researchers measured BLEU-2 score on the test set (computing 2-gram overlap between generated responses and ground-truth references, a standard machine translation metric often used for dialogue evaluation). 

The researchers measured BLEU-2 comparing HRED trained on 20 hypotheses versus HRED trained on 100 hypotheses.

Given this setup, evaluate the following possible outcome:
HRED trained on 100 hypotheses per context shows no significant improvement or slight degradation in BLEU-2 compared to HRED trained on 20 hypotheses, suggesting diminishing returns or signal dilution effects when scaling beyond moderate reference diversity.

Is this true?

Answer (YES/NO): YES